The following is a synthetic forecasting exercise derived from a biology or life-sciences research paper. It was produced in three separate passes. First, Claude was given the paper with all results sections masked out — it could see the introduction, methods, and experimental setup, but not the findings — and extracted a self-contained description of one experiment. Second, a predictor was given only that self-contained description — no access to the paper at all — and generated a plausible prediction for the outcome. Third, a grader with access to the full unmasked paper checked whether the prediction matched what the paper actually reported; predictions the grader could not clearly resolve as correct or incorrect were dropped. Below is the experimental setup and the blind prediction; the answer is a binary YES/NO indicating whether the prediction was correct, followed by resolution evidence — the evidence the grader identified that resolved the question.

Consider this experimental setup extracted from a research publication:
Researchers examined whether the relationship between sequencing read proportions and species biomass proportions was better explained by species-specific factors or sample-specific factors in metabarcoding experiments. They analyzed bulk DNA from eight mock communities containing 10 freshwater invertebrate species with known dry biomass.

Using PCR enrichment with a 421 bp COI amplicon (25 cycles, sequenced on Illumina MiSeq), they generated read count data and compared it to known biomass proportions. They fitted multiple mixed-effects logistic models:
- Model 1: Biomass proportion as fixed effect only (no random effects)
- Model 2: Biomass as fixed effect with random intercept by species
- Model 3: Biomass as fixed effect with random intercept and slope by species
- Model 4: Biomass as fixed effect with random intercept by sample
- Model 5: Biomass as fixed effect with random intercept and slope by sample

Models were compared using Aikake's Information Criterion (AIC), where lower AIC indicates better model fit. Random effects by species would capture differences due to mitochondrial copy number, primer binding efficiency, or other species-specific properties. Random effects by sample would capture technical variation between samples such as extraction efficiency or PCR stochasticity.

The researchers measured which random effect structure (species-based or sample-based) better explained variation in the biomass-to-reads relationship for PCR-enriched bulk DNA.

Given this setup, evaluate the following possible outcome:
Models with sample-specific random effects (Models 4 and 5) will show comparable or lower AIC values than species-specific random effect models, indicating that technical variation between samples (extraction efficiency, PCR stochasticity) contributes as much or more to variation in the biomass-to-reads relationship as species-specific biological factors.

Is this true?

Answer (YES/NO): NO